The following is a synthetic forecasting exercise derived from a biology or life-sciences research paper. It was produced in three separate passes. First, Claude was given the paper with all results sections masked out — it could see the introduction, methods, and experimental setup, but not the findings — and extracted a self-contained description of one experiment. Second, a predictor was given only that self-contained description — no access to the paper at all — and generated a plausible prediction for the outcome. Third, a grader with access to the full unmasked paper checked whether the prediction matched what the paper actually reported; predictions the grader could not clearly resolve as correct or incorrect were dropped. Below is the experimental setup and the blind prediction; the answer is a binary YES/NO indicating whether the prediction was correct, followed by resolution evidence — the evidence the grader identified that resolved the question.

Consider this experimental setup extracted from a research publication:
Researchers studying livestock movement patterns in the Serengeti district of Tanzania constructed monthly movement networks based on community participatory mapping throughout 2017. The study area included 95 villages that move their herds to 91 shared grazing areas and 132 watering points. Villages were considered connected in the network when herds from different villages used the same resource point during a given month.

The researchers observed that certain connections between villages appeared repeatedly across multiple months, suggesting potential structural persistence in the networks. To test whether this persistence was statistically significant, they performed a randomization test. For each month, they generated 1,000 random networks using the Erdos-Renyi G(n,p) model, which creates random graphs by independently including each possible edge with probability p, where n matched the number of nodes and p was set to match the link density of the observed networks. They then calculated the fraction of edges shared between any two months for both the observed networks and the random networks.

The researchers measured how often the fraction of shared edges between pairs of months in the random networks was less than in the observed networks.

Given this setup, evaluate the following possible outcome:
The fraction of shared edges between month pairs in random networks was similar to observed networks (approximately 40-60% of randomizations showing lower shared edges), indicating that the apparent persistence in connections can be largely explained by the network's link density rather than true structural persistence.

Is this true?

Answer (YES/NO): NO